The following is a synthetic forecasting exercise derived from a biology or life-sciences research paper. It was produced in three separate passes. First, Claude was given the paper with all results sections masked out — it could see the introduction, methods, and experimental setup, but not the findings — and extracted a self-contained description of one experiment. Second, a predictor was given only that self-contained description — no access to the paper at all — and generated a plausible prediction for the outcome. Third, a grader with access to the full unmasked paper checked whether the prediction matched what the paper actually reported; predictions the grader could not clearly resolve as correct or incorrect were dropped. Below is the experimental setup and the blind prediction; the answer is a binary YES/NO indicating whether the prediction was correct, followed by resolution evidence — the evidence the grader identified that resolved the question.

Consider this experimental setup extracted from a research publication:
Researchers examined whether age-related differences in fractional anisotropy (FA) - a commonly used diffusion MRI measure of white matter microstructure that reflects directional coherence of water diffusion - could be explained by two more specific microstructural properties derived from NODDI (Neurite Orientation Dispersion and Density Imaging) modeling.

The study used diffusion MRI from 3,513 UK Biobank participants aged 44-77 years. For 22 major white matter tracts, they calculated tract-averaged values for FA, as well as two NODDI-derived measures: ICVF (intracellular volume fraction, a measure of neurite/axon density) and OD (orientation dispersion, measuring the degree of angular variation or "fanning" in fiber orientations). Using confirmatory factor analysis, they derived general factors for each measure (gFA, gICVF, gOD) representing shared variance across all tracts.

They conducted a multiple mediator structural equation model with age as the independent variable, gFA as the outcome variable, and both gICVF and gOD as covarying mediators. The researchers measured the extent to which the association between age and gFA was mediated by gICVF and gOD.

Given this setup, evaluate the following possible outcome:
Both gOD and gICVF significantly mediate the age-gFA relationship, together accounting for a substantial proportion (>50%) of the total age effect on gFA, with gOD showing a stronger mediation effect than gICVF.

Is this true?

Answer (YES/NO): NO